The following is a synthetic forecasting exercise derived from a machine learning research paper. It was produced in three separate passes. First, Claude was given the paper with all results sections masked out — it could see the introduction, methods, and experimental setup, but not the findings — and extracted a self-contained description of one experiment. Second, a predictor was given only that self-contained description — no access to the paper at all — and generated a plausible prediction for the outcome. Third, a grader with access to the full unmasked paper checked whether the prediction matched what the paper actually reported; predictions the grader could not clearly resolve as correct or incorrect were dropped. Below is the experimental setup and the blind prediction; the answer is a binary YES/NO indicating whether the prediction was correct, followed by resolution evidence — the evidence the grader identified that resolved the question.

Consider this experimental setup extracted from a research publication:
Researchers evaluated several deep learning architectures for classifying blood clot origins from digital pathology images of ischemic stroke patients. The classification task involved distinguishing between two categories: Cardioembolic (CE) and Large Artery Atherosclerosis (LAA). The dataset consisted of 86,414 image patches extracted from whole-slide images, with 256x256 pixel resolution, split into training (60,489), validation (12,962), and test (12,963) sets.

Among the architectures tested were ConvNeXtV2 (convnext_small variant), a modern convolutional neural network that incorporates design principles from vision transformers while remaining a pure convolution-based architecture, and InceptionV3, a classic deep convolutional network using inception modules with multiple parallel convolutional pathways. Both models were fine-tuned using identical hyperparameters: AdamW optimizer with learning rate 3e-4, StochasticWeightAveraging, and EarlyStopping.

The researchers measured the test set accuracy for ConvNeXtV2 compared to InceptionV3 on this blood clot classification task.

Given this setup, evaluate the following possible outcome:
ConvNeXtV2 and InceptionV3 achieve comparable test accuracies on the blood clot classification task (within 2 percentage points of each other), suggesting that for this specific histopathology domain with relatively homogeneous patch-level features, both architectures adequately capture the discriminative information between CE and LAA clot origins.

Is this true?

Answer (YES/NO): YES